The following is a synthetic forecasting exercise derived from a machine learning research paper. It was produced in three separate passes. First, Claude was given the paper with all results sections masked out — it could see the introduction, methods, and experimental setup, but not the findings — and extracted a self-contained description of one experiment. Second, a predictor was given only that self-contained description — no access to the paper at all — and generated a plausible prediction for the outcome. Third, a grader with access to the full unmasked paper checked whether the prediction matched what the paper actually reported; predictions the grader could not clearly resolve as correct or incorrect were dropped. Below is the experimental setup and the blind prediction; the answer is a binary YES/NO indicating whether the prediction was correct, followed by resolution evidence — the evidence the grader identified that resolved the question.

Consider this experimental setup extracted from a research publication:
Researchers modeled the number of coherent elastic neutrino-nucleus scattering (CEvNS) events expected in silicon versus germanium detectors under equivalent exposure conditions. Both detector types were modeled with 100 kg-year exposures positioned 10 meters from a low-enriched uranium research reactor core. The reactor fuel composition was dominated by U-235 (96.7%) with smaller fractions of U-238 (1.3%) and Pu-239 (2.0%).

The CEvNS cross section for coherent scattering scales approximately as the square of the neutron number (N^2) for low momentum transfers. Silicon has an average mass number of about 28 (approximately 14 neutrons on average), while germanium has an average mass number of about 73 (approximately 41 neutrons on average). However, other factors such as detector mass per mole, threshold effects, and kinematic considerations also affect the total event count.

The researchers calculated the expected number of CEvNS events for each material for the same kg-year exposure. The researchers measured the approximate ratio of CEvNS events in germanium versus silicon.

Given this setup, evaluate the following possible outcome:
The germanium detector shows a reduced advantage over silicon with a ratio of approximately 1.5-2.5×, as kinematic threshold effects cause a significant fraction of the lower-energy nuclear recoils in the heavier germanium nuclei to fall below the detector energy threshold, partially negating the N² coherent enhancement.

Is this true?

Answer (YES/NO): NO